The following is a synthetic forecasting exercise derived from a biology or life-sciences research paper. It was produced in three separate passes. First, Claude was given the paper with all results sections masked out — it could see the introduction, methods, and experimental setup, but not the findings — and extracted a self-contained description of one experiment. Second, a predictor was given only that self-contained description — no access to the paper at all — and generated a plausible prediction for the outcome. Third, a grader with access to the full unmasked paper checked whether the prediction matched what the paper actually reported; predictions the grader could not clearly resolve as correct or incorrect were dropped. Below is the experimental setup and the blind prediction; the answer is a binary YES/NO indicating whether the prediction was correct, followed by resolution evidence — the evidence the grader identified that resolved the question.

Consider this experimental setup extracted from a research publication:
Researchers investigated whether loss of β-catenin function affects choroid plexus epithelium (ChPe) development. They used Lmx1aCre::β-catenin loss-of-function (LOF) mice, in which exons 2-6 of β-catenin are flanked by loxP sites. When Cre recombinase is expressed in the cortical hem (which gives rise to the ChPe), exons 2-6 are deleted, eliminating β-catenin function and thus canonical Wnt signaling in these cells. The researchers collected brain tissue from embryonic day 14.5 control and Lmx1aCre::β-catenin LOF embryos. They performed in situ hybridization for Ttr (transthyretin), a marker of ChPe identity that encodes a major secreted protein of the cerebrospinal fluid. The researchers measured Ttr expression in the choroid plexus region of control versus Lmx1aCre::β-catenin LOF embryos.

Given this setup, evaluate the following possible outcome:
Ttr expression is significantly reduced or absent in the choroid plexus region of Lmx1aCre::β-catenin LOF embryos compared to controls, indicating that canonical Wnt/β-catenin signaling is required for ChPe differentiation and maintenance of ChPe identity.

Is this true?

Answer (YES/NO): NO